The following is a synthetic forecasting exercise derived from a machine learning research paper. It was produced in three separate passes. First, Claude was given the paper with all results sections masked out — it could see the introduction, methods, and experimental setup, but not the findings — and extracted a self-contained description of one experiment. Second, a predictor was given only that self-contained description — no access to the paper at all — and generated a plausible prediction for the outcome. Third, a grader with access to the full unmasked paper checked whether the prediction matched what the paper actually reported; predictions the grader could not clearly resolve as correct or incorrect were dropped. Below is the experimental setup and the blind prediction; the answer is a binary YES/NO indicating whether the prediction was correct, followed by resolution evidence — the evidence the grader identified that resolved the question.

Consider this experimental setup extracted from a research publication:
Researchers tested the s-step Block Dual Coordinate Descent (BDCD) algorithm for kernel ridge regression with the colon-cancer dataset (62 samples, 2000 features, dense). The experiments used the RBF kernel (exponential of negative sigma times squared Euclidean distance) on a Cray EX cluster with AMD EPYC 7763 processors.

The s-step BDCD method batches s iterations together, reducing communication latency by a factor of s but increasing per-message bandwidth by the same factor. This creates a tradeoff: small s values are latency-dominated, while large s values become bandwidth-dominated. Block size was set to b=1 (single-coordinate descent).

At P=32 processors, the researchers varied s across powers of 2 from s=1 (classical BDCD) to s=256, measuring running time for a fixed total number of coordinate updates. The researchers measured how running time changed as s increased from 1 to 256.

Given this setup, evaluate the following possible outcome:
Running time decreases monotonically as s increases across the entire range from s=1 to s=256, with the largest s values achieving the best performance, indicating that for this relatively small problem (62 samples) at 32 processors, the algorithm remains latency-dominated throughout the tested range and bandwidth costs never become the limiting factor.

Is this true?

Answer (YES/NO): NO